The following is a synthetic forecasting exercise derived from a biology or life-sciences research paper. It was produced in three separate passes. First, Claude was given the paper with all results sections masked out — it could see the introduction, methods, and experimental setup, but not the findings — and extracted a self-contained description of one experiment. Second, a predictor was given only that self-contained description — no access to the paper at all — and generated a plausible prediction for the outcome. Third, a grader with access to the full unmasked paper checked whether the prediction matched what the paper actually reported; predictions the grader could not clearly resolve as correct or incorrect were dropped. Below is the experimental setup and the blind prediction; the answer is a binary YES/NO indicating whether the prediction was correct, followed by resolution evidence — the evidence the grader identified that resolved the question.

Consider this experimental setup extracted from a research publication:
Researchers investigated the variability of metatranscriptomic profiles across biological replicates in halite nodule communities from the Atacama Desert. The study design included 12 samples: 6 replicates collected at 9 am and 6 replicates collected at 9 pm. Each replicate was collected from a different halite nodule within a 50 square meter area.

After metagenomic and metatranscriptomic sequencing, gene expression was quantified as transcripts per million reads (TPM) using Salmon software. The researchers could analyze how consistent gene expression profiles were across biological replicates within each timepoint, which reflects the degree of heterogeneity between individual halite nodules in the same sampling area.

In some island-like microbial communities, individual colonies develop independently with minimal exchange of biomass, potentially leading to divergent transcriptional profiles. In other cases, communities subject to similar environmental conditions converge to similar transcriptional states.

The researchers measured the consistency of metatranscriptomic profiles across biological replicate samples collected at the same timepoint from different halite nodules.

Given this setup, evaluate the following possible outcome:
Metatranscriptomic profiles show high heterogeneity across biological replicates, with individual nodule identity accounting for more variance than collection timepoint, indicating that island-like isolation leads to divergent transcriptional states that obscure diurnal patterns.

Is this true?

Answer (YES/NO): YES